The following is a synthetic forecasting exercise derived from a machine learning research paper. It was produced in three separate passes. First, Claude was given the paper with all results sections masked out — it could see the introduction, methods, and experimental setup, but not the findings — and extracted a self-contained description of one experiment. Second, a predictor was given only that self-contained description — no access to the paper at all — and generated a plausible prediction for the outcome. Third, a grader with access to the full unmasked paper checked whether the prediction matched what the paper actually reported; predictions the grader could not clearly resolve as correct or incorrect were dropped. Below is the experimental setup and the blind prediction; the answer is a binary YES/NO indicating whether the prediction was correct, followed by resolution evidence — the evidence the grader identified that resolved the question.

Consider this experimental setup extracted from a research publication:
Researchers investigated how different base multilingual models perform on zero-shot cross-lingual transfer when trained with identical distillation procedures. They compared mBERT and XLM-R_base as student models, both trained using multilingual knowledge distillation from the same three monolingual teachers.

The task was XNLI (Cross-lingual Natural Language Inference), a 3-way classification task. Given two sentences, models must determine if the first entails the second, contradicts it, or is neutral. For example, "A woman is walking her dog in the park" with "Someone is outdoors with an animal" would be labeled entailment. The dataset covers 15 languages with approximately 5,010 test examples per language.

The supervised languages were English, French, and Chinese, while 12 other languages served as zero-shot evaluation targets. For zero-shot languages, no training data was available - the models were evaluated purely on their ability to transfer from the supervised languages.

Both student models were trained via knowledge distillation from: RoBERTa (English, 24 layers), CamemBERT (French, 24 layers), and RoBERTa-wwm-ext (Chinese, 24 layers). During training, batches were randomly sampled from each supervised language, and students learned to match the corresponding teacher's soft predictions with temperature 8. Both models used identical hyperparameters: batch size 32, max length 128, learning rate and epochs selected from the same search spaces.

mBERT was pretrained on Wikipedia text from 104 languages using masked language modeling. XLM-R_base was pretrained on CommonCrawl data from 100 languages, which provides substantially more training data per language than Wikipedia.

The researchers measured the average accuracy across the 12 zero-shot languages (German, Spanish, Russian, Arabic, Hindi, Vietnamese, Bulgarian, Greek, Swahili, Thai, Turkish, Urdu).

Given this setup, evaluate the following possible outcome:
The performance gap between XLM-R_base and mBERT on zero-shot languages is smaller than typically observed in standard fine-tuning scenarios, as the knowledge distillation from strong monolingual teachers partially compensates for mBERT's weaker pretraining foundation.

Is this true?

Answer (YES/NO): NO